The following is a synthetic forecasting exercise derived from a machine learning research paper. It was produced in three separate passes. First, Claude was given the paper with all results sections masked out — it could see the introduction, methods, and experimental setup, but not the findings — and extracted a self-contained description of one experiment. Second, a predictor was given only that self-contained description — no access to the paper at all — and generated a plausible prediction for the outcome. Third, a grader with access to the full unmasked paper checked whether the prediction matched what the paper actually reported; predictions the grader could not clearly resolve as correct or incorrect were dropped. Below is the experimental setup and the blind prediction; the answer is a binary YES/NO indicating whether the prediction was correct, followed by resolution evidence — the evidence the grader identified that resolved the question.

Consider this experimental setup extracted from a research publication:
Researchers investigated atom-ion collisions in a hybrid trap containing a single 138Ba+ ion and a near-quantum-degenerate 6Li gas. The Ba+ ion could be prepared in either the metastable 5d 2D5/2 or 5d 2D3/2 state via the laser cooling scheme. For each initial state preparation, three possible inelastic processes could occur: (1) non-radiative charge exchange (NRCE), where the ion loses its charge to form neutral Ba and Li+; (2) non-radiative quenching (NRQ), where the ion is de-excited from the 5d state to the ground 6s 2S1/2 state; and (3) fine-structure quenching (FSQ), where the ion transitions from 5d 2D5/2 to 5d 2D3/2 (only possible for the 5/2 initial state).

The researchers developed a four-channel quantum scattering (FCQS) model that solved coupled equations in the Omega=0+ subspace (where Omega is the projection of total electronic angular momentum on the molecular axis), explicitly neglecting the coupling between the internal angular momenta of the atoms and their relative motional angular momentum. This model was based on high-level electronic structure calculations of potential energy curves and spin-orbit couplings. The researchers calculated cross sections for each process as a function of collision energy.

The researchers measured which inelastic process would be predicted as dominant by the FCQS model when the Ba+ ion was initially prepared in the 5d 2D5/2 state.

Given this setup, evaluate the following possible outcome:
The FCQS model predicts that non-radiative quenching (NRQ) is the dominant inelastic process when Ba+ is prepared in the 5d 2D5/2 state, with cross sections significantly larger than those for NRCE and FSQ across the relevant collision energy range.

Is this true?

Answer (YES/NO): NO